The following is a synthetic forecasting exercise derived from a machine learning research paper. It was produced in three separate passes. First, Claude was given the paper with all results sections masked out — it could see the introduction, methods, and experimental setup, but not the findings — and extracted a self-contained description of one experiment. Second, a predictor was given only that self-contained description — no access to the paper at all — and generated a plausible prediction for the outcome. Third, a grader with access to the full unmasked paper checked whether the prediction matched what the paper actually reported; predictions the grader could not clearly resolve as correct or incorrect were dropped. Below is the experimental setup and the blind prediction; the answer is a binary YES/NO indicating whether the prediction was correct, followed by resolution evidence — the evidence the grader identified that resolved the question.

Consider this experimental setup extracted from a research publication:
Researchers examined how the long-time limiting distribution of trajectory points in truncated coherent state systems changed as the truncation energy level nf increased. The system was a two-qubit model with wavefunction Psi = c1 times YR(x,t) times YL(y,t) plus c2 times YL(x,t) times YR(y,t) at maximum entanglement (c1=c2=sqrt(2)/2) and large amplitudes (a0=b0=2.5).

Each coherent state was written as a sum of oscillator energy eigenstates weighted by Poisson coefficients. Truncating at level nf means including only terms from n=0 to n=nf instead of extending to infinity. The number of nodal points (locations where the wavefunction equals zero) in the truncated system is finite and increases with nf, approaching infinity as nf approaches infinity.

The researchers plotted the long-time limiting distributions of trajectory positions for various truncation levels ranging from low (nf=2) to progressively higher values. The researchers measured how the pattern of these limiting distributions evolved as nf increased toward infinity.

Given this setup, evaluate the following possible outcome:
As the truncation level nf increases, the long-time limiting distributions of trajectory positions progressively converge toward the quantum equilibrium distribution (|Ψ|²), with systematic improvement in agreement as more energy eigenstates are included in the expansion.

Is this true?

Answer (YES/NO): YES